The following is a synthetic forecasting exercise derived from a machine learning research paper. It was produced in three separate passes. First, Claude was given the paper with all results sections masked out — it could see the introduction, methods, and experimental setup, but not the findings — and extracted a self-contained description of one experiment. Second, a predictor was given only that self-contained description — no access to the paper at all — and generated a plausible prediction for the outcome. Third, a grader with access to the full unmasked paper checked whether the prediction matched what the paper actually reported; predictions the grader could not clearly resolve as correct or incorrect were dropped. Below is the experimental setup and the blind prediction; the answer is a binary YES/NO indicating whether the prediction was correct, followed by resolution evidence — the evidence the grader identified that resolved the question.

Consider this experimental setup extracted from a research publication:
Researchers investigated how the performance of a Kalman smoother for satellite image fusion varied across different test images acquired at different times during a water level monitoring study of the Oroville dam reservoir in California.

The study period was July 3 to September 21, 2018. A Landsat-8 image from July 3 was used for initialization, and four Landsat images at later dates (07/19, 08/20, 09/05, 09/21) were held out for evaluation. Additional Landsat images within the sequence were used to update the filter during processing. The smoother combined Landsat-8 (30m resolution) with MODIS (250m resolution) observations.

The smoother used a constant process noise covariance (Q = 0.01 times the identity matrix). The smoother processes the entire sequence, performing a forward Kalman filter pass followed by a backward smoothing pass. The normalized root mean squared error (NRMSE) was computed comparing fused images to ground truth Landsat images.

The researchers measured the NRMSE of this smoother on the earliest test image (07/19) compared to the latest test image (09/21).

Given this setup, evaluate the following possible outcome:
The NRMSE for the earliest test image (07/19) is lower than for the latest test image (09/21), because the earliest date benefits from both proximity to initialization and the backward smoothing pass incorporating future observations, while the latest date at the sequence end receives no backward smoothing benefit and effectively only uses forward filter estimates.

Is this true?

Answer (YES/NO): NO